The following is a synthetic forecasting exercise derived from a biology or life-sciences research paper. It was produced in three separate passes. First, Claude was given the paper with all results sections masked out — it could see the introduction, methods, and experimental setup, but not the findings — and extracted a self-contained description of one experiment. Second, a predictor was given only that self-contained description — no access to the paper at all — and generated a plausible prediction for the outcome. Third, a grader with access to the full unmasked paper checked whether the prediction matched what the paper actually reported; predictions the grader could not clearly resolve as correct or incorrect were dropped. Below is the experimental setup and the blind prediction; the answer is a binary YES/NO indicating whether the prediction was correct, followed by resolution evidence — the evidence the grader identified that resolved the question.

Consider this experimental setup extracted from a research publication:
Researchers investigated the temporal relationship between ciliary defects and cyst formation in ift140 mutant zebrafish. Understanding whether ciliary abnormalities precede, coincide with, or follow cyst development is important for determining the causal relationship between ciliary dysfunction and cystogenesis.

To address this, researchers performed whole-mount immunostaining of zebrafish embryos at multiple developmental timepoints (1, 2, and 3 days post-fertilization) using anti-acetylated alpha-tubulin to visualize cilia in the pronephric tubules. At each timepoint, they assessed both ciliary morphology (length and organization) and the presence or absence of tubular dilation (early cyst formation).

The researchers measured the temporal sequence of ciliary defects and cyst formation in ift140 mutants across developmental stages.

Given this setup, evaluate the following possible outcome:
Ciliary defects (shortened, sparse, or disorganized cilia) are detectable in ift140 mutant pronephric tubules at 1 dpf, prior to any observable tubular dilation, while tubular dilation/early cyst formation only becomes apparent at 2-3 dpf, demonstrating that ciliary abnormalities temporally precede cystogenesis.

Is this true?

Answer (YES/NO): NO